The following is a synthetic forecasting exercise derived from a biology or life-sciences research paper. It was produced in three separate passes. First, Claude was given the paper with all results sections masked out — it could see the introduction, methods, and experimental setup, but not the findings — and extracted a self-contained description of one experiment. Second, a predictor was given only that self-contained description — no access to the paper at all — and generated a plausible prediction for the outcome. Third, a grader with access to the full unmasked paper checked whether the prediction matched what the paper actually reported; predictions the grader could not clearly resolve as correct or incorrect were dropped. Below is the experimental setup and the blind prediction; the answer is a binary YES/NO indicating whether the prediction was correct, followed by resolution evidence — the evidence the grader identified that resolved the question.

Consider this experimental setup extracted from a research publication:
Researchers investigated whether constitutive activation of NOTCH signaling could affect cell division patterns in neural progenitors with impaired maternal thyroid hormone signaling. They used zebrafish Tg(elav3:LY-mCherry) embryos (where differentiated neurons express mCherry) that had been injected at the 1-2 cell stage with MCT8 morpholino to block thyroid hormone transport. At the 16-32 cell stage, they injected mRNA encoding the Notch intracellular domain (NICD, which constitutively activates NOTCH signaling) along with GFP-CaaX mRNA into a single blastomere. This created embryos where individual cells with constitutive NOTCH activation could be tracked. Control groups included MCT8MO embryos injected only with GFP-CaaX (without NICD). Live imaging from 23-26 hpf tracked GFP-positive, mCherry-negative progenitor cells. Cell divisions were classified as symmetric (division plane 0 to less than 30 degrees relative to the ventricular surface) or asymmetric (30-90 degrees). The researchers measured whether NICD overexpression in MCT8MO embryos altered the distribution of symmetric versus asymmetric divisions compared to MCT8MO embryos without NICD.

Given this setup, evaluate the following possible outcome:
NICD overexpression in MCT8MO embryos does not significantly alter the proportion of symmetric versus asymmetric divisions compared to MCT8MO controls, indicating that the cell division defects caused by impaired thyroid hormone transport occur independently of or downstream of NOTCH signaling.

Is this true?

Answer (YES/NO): YES